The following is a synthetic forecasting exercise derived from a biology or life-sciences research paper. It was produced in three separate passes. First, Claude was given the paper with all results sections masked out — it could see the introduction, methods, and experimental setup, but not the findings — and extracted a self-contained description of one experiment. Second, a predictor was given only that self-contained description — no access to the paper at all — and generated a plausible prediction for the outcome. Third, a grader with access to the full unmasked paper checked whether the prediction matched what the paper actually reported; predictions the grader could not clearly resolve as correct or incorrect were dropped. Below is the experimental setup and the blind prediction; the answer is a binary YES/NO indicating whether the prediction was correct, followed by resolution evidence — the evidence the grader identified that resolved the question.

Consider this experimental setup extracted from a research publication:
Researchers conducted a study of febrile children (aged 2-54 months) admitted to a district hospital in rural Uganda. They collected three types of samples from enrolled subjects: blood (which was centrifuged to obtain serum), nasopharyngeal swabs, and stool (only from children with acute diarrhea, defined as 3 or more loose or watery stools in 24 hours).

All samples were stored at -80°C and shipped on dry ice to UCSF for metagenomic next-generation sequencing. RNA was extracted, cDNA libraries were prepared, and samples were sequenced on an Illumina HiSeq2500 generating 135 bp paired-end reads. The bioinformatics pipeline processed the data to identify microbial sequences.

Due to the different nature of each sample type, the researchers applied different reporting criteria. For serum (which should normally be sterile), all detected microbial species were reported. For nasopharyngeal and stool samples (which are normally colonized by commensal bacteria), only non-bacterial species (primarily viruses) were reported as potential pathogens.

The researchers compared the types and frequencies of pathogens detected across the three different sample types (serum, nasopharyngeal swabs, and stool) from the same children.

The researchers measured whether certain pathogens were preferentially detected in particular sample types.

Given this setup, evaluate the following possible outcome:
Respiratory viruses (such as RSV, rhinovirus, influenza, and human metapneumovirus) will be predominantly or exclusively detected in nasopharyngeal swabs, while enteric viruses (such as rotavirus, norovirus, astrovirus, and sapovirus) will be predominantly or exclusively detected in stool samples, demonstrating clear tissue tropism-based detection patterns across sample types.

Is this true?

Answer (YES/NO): NO